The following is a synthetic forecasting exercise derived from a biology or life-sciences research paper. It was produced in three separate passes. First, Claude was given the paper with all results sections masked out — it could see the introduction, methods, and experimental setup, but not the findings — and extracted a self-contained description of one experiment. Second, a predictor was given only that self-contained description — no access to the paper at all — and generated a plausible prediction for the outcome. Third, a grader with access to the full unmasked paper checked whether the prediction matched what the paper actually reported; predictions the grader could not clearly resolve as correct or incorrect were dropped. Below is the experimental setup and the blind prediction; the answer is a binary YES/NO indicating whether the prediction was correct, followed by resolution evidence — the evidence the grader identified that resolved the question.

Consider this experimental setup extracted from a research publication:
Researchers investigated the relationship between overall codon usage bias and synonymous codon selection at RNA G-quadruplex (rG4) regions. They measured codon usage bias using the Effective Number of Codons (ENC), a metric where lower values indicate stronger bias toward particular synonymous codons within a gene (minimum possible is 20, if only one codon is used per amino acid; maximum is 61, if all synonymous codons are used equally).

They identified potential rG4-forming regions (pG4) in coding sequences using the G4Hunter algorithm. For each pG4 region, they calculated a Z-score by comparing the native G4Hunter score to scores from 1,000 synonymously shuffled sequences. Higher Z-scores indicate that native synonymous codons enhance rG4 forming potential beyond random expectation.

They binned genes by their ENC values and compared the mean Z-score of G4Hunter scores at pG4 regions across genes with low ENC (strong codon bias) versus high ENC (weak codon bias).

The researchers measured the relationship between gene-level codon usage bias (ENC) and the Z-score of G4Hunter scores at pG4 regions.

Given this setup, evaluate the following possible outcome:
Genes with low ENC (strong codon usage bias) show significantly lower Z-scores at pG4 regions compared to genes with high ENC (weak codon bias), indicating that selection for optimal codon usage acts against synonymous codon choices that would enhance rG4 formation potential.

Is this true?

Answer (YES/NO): YES